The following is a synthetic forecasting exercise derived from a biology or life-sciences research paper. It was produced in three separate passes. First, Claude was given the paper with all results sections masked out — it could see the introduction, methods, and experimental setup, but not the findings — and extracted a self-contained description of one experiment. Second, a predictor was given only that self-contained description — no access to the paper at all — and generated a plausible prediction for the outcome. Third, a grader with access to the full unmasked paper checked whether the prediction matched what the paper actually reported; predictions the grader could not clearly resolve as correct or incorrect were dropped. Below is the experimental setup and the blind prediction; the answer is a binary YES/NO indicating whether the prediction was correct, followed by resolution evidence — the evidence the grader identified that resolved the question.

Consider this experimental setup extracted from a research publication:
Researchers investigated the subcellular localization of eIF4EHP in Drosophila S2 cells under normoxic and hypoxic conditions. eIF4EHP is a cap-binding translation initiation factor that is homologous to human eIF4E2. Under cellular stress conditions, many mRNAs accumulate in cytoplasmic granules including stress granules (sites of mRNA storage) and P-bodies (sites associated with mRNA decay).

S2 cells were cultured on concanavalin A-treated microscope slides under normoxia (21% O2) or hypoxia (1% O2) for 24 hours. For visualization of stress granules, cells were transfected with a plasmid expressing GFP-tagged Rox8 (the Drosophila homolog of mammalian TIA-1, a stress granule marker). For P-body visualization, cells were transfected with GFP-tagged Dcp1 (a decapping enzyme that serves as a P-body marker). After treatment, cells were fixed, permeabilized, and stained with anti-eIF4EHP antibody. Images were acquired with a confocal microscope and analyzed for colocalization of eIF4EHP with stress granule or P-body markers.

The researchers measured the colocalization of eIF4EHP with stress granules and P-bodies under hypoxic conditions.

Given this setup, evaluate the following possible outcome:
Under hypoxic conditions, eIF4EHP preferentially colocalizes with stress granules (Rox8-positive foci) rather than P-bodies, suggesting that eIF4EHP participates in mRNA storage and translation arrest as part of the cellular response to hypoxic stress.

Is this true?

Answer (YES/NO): NO